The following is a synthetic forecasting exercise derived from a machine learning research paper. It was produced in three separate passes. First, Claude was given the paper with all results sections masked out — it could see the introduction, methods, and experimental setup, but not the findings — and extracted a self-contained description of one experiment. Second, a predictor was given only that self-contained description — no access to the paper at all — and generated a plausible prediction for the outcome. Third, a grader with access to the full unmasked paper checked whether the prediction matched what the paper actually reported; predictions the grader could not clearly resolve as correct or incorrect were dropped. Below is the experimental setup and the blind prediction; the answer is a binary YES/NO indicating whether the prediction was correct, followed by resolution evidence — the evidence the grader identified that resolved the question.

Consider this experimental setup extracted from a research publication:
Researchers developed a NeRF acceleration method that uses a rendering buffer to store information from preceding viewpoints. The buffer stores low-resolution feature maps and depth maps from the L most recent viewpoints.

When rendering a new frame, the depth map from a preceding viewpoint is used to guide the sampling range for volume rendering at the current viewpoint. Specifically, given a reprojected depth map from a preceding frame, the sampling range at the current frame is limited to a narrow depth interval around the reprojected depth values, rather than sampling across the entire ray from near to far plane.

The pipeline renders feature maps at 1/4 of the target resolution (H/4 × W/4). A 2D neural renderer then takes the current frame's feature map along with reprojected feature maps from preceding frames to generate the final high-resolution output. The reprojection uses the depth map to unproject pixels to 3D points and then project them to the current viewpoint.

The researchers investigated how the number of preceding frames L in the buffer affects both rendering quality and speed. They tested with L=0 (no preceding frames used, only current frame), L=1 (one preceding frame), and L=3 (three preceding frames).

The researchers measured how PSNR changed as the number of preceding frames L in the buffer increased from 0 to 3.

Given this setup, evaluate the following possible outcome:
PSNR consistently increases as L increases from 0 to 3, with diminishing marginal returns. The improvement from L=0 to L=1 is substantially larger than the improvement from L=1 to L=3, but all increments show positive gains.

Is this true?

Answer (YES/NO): YES